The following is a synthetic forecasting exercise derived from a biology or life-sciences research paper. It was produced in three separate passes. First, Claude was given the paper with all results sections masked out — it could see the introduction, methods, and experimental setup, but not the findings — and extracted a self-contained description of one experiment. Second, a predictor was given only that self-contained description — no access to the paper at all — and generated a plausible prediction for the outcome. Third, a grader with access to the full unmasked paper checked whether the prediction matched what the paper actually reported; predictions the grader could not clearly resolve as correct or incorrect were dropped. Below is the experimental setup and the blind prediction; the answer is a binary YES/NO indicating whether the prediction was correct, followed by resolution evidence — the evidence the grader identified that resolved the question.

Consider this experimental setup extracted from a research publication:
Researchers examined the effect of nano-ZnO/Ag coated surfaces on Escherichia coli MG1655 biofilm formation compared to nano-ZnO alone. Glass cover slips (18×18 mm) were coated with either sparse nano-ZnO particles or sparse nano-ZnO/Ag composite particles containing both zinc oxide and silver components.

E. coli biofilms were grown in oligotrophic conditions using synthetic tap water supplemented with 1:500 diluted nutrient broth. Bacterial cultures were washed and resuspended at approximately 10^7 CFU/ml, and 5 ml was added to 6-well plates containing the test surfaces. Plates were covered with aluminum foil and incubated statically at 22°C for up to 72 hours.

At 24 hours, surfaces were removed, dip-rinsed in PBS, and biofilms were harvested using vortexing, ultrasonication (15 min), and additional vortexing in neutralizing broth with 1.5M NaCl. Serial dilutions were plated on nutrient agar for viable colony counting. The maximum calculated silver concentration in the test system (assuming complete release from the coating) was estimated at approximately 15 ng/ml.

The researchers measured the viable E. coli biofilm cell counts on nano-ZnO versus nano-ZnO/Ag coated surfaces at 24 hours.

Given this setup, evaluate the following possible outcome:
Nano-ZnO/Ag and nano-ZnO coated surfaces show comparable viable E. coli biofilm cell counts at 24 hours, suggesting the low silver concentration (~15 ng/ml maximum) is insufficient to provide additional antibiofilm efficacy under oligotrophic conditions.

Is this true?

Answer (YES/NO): NO